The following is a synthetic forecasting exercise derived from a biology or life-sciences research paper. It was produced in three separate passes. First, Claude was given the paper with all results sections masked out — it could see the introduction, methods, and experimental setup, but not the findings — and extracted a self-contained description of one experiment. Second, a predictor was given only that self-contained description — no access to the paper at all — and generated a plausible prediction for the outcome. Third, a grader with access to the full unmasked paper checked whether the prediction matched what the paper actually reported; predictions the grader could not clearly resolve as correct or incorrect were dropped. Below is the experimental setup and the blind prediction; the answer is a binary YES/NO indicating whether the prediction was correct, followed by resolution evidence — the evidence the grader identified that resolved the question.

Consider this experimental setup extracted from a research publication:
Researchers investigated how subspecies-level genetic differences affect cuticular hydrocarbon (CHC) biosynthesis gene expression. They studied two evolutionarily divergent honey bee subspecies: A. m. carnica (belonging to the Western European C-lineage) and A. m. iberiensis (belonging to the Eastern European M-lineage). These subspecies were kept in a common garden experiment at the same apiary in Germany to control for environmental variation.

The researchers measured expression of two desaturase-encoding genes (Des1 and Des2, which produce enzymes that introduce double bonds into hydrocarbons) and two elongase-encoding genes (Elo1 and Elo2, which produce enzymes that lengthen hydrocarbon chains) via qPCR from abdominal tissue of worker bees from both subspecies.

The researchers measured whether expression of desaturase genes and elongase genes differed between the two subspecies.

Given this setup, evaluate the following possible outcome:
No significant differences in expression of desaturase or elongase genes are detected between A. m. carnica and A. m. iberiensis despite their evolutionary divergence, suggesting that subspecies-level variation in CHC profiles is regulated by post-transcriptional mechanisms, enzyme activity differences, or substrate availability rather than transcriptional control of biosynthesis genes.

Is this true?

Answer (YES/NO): NO